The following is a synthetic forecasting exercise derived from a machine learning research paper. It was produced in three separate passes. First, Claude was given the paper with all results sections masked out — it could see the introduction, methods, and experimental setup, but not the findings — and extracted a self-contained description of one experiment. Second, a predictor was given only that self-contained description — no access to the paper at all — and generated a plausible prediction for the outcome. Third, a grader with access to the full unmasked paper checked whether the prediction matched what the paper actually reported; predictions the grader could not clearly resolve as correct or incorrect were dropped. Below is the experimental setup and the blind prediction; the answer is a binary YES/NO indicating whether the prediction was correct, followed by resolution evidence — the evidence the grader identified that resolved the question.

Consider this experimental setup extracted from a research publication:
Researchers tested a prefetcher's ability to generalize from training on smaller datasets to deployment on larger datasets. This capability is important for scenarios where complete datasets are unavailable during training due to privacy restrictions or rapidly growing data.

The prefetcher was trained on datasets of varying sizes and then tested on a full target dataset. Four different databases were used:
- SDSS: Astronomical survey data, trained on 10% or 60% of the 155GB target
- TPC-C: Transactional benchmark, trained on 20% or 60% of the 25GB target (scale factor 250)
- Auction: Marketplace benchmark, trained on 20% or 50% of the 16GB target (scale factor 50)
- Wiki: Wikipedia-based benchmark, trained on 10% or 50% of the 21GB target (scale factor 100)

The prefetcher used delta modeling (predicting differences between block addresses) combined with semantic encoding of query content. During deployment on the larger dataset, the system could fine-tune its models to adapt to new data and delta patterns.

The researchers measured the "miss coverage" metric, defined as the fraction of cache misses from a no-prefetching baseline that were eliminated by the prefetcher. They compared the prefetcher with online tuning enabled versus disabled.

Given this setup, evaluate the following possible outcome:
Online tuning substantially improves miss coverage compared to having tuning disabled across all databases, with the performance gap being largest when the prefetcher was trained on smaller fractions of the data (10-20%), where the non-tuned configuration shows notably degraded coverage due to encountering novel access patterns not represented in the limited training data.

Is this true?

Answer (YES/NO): NO